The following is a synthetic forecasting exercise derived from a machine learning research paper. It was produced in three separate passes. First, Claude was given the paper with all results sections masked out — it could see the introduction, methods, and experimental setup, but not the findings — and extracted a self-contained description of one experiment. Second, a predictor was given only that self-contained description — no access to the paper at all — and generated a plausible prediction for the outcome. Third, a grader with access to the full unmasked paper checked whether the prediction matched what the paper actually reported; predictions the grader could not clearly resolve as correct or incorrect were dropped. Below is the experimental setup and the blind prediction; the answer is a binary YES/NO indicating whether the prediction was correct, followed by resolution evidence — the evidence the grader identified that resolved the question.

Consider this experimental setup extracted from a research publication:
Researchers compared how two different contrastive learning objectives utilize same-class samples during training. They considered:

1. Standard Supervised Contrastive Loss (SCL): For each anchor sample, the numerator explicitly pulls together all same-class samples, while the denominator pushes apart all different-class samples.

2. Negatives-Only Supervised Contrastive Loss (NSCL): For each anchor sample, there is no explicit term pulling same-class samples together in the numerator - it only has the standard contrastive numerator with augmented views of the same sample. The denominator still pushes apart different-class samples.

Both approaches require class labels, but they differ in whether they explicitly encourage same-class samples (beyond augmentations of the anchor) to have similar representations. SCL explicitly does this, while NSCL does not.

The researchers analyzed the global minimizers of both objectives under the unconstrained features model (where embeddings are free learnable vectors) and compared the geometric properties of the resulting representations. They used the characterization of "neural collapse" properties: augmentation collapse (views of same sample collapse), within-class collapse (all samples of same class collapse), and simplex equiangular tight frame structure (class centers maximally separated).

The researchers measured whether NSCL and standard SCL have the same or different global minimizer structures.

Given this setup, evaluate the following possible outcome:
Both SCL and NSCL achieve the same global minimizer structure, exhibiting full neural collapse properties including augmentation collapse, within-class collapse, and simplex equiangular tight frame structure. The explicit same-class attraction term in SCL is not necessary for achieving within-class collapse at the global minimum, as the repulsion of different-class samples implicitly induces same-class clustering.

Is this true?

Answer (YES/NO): YES